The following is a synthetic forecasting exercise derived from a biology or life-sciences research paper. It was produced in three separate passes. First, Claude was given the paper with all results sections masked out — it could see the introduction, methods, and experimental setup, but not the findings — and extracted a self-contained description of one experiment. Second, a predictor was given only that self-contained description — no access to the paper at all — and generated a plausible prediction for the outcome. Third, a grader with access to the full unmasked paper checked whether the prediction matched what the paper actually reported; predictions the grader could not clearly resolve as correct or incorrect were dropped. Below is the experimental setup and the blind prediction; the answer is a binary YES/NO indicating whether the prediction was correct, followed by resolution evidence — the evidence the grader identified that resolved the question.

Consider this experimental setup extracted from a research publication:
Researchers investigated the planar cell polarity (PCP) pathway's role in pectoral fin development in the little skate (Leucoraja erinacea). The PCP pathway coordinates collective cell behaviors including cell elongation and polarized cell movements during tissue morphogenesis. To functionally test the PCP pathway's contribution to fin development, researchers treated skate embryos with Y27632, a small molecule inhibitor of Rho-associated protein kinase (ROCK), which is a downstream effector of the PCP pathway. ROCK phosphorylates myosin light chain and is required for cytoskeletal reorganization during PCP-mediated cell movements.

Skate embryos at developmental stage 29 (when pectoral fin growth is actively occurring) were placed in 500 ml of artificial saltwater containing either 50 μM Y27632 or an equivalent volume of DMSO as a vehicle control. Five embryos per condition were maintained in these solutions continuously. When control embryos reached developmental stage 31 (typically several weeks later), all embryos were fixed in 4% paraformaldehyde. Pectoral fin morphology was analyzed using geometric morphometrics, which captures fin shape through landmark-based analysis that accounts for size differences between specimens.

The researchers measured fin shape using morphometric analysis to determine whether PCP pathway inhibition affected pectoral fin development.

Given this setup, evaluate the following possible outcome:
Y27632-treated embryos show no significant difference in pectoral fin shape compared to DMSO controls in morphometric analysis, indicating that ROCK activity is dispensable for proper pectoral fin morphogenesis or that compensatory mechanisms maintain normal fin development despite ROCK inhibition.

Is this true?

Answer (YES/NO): NO